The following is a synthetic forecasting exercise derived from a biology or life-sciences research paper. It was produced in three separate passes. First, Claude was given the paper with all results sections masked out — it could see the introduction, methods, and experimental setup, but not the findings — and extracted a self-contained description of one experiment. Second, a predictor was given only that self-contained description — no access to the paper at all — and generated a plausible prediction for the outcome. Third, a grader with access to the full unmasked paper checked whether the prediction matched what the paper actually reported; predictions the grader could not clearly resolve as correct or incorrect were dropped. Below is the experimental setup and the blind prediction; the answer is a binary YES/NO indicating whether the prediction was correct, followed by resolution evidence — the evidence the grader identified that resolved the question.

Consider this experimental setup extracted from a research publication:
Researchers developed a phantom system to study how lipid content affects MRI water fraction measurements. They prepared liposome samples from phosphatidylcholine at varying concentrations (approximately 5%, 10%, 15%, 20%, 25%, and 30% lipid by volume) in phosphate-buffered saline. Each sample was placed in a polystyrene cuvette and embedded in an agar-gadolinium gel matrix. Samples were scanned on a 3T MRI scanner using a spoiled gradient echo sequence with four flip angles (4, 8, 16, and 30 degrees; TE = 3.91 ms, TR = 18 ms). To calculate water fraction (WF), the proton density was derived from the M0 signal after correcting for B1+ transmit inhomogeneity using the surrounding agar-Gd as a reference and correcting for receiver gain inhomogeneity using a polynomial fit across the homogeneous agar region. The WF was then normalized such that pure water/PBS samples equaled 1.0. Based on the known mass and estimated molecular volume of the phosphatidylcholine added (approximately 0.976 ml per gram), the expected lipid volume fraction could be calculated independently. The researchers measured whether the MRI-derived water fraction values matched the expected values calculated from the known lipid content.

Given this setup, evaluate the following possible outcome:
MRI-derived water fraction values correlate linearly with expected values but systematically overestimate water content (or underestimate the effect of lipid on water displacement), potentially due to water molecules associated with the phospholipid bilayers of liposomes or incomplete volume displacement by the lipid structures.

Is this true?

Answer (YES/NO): NO